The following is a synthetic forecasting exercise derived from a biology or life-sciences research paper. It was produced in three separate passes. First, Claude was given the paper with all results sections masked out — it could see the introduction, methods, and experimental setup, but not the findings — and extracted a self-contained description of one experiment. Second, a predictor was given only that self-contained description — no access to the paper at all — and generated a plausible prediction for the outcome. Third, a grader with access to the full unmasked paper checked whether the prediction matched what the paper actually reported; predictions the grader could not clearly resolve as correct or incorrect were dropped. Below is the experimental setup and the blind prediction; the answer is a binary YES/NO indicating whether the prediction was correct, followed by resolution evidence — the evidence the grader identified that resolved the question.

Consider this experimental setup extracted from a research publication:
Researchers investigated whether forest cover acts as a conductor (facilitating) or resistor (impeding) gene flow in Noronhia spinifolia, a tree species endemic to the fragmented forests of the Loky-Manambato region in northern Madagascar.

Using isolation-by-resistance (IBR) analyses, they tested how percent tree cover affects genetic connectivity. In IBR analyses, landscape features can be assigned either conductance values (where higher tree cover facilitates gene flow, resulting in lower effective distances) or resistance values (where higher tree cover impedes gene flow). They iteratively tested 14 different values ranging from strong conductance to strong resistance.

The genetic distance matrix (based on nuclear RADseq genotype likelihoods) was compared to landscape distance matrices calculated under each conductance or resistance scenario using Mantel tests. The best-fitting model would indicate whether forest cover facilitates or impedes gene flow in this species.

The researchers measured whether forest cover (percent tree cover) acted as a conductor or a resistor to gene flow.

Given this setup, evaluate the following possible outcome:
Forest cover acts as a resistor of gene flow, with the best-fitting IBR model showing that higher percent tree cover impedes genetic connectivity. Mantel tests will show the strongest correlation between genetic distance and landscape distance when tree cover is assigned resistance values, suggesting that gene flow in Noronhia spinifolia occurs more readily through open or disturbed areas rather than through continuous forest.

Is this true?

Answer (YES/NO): NO